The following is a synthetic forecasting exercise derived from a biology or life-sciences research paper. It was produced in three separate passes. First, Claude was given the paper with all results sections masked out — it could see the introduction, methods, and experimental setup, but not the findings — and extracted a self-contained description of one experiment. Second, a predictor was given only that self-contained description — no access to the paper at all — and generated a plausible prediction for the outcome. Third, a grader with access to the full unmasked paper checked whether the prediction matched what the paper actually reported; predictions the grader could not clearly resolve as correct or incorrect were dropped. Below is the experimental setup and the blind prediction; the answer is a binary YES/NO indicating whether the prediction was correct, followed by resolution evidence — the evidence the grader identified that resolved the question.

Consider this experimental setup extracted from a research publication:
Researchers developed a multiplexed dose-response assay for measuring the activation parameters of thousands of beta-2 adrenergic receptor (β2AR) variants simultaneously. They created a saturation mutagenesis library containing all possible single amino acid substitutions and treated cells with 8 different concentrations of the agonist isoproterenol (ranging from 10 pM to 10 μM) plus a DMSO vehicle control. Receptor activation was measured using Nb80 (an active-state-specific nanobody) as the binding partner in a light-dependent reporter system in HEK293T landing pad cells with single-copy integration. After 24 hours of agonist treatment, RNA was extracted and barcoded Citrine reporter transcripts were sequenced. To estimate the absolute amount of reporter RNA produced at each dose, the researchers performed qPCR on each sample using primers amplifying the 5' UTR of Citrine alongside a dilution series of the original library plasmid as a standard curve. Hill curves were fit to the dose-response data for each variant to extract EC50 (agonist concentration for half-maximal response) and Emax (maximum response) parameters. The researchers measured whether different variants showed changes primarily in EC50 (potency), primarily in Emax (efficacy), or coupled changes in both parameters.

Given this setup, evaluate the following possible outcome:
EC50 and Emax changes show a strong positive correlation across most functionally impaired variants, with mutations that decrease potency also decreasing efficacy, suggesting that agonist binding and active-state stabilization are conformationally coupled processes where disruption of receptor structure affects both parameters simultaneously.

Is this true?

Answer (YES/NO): NO